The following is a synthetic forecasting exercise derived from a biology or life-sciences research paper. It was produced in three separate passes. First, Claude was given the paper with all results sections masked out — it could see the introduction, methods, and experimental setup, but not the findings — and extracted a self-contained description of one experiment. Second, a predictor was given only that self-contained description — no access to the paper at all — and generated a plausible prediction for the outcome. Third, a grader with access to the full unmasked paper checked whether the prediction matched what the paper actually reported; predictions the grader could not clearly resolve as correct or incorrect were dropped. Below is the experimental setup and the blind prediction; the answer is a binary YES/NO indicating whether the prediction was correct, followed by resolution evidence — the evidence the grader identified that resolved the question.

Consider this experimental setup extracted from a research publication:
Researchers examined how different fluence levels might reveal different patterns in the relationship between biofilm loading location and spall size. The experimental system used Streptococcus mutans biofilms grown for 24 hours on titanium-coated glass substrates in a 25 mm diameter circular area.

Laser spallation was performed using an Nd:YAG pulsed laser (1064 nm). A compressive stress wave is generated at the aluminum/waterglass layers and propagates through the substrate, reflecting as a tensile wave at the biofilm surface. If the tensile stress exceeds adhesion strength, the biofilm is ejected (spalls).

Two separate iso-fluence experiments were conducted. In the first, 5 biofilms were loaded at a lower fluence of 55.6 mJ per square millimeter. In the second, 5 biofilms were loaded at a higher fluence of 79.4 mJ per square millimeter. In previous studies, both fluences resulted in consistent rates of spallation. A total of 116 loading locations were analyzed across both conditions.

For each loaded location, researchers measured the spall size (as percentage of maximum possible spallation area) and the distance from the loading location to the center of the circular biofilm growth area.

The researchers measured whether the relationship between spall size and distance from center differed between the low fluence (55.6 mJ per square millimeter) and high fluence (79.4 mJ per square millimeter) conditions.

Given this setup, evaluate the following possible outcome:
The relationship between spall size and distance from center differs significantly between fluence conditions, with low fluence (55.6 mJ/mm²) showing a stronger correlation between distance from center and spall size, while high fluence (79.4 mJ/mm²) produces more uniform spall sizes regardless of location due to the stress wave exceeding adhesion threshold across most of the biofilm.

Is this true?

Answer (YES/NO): NO